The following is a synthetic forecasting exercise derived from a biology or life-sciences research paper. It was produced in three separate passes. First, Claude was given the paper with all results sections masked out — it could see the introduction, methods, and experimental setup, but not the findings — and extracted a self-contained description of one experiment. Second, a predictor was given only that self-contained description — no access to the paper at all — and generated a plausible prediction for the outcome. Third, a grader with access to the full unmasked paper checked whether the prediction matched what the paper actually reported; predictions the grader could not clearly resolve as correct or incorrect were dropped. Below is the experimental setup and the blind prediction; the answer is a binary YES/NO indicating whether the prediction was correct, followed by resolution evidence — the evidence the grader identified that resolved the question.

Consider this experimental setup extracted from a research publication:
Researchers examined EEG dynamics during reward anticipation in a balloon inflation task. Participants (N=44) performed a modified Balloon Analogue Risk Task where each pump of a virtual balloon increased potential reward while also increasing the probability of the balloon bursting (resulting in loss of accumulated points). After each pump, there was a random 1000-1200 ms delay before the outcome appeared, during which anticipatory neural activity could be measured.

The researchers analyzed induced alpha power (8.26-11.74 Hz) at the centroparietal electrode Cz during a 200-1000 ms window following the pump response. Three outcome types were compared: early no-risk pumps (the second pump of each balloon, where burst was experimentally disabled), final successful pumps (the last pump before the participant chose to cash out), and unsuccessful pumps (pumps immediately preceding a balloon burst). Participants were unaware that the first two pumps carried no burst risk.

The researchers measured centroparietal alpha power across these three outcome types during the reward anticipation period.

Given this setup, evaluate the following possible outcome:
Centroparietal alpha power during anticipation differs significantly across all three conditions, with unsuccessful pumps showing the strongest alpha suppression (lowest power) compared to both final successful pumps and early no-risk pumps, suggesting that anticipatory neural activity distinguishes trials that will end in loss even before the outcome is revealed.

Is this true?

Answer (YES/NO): NO